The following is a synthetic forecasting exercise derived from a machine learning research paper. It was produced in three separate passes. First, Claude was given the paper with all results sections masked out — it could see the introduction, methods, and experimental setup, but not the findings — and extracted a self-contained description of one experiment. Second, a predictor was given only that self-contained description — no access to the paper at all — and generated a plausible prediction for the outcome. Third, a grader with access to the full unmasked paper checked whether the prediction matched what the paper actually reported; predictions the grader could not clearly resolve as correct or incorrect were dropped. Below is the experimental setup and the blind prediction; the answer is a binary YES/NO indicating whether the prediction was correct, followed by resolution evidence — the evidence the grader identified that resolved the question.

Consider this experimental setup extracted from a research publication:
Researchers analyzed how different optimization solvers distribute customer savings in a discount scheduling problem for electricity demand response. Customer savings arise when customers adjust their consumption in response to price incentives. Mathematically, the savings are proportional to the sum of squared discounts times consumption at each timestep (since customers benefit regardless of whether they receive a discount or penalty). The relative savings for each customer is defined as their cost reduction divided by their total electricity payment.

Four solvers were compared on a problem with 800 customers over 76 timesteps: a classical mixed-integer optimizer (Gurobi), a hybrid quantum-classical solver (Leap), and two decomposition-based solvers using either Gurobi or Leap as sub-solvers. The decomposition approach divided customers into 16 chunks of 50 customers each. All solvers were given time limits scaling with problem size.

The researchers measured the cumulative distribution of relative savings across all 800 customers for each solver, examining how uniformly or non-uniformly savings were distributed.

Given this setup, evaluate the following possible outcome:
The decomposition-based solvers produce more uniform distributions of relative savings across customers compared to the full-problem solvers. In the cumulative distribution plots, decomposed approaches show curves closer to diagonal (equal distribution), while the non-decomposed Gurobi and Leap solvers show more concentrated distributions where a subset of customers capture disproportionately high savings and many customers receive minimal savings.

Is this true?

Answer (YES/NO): NO